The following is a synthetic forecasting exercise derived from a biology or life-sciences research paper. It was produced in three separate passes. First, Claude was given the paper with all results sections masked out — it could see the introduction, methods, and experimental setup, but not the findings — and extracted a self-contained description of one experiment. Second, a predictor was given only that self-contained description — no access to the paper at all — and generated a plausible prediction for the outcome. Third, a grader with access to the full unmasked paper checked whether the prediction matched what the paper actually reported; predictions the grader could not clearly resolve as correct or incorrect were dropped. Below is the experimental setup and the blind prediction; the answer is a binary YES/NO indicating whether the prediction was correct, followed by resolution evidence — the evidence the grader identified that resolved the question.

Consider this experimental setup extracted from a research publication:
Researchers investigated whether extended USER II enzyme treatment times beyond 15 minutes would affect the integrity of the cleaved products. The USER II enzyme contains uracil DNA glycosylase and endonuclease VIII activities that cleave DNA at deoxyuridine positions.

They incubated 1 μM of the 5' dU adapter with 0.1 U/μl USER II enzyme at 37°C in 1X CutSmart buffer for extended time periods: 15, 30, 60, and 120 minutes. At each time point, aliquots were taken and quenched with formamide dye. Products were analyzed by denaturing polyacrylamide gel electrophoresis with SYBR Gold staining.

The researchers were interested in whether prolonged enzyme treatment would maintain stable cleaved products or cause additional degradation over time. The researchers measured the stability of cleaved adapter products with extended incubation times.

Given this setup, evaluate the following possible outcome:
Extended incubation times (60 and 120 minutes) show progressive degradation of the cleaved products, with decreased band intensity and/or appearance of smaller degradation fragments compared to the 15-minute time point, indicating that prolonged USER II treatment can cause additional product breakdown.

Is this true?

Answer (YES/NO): NO